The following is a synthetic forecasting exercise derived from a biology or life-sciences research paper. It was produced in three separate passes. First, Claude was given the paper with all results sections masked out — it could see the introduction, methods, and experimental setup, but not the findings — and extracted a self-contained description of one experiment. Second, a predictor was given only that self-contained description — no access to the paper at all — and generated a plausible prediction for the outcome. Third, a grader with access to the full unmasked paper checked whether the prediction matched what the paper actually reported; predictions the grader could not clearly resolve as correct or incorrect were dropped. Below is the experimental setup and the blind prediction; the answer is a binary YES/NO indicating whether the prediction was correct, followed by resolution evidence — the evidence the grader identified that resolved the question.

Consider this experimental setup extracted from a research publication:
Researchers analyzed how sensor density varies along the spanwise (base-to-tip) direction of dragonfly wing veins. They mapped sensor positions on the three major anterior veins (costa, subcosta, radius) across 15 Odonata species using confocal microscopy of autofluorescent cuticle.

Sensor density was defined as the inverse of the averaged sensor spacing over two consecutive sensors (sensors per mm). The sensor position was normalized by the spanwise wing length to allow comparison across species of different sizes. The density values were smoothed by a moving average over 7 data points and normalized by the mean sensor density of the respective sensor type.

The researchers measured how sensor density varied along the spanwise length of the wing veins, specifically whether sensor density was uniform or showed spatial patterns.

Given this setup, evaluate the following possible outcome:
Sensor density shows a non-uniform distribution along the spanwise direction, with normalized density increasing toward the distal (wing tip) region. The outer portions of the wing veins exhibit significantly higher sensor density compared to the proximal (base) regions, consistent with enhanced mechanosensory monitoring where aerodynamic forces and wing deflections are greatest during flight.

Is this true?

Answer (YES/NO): NO